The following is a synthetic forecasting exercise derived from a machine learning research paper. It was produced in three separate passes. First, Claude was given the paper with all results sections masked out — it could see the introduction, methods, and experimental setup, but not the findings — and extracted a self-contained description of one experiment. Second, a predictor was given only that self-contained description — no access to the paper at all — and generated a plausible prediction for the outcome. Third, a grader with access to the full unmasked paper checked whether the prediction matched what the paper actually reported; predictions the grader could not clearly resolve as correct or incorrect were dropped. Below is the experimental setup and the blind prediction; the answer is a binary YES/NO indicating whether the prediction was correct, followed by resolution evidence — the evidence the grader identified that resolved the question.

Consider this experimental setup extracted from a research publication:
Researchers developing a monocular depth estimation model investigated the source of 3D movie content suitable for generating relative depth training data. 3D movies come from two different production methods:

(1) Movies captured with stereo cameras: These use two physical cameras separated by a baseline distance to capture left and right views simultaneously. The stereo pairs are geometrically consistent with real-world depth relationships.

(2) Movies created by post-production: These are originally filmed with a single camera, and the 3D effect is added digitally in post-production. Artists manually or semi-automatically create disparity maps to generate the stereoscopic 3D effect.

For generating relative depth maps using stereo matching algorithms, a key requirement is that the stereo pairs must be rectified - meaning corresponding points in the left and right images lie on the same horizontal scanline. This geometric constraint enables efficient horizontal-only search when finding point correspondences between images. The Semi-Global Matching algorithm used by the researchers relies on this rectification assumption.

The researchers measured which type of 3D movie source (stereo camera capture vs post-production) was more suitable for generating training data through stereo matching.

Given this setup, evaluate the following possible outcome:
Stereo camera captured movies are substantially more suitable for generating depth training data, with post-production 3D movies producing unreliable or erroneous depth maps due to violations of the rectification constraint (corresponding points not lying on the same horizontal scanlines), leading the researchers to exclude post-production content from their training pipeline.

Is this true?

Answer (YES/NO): NO